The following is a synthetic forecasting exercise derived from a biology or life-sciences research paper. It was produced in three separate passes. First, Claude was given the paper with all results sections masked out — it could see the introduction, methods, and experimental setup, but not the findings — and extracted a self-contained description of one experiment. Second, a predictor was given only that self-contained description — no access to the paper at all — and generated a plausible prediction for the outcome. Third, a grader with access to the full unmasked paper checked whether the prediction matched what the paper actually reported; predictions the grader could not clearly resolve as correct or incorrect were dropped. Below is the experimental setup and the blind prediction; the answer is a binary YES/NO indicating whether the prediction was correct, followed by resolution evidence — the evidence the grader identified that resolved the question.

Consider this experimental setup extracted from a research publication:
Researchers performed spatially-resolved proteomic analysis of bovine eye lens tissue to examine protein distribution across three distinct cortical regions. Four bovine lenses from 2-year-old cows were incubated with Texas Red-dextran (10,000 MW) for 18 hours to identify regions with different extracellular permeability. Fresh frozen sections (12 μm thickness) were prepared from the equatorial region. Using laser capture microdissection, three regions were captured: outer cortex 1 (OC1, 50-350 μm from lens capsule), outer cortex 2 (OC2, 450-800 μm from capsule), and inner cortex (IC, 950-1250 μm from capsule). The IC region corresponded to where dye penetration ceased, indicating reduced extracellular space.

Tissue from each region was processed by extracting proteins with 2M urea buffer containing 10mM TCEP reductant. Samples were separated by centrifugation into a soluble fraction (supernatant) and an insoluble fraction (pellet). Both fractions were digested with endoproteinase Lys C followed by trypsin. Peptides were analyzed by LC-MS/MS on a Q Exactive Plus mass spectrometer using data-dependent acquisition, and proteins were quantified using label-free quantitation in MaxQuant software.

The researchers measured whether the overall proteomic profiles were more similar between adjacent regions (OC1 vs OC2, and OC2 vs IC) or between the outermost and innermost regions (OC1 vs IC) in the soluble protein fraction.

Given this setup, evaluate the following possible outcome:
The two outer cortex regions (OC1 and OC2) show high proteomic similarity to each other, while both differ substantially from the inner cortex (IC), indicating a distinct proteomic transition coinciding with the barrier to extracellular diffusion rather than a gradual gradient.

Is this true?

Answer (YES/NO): NO